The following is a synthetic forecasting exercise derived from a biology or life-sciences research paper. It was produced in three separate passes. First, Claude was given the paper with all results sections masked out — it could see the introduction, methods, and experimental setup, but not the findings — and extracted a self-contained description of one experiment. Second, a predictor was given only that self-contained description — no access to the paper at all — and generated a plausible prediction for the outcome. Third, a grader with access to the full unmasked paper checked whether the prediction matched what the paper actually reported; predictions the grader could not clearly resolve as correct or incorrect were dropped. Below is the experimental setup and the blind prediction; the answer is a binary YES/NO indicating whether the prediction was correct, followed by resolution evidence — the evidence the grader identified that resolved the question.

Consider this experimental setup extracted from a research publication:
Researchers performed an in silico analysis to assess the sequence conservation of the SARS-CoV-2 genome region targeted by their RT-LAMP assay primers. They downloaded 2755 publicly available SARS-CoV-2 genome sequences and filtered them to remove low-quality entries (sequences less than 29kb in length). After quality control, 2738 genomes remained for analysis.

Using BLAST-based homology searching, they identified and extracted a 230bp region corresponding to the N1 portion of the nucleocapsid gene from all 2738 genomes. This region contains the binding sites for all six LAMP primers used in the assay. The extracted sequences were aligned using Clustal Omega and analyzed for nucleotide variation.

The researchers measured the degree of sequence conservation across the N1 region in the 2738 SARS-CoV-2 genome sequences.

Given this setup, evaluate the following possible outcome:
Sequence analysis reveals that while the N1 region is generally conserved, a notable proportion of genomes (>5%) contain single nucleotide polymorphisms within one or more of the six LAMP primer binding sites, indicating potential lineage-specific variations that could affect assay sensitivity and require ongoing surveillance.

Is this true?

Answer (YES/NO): NO